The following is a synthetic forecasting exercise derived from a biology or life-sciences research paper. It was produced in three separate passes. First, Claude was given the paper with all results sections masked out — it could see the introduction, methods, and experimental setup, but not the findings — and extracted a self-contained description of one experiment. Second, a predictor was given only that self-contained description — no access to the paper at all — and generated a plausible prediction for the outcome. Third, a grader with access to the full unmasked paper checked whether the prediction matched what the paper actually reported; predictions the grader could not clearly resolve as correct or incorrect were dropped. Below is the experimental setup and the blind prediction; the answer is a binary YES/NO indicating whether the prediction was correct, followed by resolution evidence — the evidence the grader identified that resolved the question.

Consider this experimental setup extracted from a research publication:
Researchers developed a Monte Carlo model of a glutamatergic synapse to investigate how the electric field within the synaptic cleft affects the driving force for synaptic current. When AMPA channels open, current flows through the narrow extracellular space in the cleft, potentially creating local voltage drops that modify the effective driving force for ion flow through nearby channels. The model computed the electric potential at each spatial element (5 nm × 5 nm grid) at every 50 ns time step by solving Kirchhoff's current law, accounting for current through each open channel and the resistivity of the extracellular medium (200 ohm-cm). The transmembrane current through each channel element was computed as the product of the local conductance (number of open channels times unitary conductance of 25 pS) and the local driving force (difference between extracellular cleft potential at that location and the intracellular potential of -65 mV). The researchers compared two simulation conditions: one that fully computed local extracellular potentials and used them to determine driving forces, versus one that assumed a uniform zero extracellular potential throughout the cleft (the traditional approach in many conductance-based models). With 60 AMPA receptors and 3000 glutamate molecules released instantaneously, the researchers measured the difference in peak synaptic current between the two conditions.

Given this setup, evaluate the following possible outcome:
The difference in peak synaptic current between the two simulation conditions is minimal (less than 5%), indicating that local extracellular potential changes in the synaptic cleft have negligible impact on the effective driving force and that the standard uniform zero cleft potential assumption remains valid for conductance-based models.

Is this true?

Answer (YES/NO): NO